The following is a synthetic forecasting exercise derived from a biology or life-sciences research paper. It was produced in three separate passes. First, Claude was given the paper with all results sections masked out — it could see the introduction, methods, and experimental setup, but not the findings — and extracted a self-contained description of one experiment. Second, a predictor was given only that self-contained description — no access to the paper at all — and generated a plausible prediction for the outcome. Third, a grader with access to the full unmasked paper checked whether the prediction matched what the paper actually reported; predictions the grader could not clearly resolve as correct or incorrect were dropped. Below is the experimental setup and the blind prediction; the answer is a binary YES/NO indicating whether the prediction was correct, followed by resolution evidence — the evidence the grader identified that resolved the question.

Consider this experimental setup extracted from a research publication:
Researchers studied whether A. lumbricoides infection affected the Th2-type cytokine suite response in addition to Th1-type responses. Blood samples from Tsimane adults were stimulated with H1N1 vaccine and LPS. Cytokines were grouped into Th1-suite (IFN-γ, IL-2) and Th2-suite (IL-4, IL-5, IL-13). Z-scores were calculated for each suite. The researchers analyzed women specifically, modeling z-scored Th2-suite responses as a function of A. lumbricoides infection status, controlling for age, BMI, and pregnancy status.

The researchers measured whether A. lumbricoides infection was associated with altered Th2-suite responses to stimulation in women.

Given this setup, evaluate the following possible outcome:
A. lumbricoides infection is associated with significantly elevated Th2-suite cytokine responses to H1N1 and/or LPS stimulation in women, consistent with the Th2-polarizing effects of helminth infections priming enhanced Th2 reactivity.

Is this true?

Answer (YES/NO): NO